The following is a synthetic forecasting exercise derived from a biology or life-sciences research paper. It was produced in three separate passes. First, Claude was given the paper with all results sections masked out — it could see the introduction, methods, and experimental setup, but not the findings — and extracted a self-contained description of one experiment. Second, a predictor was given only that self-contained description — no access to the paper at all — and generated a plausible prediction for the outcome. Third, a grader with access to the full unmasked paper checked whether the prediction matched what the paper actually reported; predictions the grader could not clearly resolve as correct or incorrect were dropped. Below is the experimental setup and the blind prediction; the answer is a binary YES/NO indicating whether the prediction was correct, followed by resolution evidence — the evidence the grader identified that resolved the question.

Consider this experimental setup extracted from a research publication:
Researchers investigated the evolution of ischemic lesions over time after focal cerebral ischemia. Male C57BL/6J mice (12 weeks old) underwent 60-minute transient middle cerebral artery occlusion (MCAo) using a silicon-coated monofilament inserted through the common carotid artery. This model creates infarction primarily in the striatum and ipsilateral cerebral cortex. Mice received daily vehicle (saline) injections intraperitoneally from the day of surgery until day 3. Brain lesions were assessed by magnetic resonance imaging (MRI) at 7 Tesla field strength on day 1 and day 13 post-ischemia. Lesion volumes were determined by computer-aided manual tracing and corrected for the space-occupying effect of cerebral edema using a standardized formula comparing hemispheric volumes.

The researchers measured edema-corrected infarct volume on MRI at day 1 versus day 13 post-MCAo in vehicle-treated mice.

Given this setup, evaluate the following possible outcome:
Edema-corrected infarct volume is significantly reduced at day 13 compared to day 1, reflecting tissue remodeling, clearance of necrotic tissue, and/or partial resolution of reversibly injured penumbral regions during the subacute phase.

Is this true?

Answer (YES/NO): NO